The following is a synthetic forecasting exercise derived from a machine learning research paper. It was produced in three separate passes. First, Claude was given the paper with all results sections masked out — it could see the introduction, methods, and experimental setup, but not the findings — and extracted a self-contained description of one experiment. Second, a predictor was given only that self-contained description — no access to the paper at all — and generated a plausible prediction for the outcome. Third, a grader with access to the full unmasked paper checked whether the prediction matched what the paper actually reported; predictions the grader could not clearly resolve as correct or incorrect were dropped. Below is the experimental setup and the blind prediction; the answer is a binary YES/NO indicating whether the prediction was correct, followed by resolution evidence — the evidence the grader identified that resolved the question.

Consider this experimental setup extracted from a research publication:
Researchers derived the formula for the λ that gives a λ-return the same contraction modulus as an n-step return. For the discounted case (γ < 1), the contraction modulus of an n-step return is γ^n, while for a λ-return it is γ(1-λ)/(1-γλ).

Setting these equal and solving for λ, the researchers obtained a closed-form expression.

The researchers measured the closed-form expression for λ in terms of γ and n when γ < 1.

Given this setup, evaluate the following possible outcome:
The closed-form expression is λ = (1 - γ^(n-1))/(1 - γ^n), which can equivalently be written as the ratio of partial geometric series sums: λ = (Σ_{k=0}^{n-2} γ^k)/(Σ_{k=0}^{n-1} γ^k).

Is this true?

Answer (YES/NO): YES